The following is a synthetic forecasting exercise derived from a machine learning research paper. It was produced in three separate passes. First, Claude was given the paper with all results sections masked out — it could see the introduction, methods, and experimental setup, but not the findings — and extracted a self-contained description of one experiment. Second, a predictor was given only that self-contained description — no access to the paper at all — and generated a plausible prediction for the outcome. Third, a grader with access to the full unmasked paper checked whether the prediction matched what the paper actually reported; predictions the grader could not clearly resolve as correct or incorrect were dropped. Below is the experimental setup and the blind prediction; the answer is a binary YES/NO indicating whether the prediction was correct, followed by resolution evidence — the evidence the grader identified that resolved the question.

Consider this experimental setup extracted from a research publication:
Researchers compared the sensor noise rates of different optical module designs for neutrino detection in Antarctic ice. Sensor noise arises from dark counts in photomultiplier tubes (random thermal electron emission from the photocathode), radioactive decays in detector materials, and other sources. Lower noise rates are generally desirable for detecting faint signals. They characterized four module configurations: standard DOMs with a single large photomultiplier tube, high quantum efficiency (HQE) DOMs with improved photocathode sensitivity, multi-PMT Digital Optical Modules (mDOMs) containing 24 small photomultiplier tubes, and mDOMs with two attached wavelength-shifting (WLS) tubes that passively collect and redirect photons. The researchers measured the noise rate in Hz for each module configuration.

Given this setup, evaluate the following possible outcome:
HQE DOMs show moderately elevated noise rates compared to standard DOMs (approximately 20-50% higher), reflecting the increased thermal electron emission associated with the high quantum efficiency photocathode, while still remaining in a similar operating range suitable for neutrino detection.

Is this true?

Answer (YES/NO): YES